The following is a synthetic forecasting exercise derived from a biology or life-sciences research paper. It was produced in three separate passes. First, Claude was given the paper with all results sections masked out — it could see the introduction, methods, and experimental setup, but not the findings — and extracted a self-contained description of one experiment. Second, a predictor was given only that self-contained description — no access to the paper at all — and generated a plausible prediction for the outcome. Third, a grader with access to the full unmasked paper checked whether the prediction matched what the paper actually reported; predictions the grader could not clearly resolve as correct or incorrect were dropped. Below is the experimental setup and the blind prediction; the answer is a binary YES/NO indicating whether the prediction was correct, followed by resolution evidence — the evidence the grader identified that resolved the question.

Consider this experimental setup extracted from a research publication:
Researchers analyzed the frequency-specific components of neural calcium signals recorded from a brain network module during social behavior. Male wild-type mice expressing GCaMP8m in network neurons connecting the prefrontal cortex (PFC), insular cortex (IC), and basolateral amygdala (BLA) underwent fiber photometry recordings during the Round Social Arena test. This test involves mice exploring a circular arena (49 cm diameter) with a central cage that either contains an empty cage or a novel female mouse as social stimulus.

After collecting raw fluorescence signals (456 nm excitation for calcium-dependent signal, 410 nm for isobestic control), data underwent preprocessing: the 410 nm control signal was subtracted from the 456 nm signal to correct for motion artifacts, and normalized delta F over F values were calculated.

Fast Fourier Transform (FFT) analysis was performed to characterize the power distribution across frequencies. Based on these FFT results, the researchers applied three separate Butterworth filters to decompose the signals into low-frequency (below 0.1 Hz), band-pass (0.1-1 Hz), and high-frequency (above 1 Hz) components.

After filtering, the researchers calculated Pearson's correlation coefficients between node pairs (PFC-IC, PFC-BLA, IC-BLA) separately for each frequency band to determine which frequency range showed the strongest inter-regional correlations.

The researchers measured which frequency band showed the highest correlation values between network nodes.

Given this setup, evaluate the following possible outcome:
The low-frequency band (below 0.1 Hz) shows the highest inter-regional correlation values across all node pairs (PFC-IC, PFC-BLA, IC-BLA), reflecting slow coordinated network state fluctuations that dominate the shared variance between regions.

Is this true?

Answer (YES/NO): YES